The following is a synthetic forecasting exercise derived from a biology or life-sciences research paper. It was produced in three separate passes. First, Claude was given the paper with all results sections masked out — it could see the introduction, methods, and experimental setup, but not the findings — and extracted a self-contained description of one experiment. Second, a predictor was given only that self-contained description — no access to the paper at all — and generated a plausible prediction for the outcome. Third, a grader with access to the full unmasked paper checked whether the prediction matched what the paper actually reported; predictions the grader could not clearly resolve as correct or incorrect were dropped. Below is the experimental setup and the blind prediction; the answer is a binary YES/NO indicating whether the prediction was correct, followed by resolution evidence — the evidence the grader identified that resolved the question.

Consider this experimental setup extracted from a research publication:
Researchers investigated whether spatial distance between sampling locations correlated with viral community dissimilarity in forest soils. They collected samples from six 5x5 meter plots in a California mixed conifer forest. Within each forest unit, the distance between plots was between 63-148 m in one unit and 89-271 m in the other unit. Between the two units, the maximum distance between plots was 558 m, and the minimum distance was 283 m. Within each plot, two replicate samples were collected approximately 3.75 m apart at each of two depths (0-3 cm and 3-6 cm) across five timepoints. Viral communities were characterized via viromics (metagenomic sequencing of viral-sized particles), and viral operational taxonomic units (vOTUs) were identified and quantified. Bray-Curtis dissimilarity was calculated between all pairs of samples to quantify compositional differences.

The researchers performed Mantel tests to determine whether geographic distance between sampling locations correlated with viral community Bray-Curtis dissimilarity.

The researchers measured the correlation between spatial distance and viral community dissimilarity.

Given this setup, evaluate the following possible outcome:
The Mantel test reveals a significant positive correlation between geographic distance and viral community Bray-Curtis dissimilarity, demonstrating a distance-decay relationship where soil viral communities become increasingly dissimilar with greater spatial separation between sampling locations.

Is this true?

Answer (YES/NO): YES